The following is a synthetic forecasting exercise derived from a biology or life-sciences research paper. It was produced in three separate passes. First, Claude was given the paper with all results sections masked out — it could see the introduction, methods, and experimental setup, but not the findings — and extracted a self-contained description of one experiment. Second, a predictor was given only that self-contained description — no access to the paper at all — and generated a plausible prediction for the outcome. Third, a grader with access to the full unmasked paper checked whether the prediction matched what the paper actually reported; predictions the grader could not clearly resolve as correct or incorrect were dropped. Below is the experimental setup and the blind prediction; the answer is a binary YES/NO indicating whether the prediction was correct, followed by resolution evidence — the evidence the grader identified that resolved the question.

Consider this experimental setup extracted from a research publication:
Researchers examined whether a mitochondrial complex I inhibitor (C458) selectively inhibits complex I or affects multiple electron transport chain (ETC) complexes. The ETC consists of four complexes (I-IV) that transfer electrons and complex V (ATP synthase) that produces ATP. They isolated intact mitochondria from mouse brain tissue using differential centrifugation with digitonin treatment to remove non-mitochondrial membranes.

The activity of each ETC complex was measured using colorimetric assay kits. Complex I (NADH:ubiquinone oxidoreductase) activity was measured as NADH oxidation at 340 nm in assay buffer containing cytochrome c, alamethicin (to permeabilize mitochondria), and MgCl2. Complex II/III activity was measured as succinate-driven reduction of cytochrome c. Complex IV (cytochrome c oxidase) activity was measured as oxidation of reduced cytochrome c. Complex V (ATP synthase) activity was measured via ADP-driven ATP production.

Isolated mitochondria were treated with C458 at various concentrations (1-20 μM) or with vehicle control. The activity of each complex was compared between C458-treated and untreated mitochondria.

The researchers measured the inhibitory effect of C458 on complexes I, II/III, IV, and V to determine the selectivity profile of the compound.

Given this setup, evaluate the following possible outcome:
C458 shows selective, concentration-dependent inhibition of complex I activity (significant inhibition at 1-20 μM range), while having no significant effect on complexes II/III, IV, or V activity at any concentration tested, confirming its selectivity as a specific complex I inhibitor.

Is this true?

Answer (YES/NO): NO